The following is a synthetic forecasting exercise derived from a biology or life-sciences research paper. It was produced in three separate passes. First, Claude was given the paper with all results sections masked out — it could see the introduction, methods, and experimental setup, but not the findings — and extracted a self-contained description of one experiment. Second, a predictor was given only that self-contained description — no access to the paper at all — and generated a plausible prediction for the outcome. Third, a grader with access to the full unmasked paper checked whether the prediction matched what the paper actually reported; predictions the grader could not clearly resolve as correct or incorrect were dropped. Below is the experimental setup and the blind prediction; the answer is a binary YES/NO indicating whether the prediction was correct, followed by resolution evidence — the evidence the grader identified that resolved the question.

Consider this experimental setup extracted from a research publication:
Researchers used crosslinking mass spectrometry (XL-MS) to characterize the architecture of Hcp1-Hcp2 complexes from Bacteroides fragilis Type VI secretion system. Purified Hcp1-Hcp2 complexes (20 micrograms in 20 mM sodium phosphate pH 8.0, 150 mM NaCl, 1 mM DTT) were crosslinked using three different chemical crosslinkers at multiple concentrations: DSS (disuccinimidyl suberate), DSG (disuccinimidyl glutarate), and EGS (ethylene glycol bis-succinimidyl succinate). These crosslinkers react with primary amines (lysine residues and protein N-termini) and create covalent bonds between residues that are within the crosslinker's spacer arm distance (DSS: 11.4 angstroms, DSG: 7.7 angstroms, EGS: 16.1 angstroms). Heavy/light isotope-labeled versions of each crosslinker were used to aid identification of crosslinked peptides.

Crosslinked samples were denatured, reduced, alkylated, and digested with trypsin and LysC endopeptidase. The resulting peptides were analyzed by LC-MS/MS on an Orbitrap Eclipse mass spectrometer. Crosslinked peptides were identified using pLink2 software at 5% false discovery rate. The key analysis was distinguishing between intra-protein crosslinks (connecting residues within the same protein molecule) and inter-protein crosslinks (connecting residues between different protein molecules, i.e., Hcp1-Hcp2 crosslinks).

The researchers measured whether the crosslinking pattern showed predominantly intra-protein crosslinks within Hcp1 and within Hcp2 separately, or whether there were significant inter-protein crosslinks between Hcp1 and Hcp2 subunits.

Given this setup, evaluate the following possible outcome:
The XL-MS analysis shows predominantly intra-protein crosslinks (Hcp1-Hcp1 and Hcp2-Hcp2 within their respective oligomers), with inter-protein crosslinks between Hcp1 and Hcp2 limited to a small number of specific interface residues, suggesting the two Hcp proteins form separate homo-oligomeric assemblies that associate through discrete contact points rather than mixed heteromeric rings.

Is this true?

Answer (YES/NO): NO